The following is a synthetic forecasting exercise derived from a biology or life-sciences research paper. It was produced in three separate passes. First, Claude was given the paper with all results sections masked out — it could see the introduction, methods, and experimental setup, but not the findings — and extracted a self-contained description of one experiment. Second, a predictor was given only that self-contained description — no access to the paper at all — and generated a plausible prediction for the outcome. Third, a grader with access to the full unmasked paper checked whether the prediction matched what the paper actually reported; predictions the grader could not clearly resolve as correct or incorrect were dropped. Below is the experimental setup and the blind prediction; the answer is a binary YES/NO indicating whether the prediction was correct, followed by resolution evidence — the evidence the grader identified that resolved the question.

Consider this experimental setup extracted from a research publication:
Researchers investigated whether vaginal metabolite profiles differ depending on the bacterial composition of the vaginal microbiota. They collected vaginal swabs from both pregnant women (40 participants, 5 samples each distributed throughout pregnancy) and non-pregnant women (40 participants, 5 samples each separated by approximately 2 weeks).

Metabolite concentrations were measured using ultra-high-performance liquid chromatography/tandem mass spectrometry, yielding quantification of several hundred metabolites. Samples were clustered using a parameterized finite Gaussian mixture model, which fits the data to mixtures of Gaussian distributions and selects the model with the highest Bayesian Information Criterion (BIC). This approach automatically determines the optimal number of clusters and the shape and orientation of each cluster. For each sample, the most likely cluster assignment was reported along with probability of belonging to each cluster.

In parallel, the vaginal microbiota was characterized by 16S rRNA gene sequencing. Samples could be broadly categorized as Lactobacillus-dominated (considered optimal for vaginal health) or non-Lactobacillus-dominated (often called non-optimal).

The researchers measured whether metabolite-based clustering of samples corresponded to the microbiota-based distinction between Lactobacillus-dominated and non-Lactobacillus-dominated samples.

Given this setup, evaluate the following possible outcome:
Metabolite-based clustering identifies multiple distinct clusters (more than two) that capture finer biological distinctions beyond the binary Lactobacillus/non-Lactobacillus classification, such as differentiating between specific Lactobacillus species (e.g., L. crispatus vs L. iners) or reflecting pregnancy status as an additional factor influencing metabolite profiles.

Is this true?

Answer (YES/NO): YES